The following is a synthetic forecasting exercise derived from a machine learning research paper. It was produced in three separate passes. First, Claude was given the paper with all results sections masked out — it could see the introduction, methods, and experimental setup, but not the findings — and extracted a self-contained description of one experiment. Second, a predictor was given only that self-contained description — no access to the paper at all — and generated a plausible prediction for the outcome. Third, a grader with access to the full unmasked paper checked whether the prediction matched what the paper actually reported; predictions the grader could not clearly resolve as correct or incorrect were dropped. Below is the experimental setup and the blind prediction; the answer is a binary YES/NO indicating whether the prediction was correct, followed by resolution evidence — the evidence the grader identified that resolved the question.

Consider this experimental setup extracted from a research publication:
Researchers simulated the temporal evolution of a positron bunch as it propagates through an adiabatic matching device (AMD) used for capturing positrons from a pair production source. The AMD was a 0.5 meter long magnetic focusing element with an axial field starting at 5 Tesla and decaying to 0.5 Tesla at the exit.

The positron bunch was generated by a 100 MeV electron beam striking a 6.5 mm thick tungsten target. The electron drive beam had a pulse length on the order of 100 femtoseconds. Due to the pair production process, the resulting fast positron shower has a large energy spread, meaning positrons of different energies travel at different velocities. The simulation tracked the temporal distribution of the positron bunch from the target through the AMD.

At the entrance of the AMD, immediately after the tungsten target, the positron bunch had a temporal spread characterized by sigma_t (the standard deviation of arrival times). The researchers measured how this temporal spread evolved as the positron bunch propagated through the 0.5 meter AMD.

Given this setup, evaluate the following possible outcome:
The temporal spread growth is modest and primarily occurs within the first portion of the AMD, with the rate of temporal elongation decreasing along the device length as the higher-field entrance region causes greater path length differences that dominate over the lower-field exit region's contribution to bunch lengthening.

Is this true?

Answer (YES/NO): NO